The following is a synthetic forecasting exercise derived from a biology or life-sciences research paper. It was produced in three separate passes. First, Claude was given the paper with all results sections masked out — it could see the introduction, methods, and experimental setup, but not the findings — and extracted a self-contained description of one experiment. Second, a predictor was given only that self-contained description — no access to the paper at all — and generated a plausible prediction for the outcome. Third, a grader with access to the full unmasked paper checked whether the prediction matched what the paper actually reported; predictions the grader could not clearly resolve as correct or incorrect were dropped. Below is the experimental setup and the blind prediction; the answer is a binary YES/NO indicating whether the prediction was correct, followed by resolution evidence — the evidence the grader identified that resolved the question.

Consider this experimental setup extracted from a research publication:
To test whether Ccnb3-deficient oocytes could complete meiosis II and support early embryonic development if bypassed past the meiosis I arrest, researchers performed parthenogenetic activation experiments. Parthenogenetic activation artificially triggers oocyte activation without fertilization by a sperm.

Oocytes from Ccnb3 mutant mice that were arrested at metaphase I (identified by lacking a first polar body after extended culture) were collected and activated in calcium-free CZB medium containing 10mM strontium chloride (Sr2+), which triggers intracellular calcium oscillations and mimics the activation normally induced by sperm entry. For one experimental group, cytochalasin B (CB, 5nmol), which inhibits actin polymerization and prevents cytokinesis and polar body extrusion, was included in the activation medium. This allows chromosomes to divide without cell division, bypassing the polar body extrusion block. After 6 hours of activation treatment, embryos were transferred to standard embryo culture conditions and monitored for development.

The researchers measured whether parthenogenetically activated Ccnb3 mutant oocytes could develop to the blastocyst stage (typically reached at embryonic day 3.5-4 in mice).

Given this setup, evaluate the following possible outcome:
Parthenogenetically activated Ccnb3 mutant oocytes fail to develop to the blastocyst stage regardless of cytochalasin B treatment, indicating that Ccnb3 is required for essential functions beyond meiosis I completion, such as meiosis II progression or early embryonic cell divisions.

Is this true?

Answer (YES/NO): NO